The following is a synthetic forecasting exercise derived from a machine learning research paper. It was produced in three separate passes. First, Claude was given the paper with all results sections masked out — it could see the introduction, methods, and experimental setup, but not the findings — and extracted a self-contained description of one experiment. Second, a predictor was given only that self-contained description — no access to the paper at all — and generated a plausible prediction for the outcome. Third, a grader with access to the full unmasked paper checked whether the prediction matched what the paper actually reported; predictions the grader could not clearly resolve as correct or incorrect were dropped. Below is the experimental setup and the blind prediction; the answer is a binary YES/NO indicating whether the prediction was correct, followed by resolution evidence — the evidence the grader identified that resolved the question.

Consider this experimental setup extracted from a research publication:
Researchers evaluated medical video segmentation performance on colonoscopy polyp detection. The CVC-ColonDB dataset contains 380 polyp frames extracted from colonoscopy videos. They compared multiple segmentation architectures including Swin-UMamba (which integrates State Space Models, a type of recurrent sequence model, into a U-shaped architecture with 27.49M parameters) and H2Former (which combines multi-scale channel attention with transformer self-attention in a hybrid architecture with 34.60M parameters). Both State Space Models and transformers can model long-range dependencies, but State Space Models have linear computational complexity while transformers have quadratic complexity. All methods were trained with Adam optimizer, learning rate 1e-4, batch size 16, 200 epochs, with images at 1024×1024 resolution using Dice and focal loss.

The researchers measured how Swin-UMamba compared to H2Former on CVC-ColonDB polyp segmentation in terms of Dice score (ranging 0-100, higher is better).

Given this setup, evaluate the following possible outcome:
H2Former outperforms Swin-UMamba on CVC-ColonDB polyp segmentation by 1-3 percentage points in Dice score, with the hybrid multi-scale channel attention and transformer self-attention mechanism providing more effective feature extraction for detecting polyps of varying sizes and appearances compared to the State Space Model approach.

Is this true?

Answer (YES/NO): NO